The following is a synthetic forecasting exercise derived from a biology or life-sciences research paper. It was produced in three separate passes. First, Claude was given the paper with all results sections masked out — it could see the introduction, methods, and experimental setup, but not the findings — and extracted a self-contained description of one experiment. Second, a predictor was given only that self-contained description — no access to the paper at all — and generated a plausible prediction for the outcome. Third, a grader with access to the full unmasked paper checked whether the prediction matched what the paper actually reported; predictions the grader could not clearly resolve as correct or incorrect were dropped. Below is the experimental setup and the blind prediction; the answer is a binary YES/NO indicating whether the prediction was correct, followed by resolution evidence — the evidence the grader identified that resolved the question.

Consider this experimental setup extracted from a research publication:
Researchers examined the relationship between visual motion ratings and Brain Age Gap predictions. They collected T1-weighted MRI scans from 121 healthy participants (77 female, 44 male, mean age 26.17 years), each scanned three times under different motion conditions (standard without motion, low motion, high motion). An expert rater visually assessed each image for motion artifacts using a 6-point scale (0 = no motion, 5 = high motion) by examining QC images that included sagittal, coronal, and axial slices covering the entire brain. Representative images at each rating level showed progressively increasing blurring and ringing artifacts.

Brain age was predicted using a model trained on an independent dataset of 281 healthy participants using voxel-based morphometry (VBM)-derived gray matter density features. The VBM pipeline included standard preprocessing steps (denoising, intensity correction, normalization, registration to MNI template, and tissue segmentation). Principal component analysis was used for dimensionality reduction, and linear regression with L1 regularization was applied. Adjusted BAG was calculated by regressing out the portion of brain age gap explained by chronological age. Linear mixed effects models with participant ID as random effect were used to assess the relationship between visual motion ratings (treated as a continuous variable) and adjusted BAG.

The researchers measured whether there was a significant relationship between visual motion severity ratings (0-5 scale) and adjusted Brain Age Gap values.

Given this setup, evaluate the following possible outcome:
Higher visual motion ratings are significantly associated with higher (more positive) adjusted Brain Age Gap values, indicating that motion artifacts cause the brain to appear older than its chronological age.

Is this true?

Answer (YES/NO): YES